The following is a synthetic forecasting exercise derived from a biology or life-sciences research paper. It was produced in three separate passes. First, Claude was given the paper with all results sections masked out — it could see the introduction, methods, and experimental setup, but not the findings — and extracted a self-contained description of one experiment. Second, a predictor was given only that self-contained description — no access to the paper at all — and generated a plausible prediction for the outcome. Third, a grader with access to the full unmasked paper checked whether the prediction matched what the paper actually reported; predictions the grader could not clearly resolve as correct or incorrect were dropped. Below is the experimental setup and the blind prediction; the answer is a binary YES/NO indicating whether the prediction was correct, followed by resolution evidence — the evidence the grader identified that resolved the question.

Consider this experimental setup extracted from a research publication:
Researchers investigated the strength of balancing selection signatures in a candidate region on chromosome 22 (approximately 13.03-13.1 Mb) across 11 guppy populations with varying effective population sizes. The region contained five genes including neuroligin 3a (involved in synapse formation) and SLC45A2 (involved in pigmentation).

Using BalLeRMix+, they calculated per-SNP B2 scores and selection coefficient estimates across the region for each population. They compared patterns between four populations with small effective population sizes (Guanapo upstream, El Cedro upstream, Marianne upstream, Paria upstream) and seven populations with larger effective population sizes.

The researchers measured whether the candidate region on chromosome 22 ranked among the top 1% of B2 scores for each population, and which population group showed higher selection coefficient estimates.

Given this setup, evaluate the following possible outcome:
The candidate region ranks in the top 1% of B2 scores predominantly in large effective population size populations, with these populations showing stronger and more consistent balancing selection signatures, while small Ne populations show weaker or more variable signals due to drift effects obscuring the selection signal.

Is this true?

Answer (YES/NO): NO